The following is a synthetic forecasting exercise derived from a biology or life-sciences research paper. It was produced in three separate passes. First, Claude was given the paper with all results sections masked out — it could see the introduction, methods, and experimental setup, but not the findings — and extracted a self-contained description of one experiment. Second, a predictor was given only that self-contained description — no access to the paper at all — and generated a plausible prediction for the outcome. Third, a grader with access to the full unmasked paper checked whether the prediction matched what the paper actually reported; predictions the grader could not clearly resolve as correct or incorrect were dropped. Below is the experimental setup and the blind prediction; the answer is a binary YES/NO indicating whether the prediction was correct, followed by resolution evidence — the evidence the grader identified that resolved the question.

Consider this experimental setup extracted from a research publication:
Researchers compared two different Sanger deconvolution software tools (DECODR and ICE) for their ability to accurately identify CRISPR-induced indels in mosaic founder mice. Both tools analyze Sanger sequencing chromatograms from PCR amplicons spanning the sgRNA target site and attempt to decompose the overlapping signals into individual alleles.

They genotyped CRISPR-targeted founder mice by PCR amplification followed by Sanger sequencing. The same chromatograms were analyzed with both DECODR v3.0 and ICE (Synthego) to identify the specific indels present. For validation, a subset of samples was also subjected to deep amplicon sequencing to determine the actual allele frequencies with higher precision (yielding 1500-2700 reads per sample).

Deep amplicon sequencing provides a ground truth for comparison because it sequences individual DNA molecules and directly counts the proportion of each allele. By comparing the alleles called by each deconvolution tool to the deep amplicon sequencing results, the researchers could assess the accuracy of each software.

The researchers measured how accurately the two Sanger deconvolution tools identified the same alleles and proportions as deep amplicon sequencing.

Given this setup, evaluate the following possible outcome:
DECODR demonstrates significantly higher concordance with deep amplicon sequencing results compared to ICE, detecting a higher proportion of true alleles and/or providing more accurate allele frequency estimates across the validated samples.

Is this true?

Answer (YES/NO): NO